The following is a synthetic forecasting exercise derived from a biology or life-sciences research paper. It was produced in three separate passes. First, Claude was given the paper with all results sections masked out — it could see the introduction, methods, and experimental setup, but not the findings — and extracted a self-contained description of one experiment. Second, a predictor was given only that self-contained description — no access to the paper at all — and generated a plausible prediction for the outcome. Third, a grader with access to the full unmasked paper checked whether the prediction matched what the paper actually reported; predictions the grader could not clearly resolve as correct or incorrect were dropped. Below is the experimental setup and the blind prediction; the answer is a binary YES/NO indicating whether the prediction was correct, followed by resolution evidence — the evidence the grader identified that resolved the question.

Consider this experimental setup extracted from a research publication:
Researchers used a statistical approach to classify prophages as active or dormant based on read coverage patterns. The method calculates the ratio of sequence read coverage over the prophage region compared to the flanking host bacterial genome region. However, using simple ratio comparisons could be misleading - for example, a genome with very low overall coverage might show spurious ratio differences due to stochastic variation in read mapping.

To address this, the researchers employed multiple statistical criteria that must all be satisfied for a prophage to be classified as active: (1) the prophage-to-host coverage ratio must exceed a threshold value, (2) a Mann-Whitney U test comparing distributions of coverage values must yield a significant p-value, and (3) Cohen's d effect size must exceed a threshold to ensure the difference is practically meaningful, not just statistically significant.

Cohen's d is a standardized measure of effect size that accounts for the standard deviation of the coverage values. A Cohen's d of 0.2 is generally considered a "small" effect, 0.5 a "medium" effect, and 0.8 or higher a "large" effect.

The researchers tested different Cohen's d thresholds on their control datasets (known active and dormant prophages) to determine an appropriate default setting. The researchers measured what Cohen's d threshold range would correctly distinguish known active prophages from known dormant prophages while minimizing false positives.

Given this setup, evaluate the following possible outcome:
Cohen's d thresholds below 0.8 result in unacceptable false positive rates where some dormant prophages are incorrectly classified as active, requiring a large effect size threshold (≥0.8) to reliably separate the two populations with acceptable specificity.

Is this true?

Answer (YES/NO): NO